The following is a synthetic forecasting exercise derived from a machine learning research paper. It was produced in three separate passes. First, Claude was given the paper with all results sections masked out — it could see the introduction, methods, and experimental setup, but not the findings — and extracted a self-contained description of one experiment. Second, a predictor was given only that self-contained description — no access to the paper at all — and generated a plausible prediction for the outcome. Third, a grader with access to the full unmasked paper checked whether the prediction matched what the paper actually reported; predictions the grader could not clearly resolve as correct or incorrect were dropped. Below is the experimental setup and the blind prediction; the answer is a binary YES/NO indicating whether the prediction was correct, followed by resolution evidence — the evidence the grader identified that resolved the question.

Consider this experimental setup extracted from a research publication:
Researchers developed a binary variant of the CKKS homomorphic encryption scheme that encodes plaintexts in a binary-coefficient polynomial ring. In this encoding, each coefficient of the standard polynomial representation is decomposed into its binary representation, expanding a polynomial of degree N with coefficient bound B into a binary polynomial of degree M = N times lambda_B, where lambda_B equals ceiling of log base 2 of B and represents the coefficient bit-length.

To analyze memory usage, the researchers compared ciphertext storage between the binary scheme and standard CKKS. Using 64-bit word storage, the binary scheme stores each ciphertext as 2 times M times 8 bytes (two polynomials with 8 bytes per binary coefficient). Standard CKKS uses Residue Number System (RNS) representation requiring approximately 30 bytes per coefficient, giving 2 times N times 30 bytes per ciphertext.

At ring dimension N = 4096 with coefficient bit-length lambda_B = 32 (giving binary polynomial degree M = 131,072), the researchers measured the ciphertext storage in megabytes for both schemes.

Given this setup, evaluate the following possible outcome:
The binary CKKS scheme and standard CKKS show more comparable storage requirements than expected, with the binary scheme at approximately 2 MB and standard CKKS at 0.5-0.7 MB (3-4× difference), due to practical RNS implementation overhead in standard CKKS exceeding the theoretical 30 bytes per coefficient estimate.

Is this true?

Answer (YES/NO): NO